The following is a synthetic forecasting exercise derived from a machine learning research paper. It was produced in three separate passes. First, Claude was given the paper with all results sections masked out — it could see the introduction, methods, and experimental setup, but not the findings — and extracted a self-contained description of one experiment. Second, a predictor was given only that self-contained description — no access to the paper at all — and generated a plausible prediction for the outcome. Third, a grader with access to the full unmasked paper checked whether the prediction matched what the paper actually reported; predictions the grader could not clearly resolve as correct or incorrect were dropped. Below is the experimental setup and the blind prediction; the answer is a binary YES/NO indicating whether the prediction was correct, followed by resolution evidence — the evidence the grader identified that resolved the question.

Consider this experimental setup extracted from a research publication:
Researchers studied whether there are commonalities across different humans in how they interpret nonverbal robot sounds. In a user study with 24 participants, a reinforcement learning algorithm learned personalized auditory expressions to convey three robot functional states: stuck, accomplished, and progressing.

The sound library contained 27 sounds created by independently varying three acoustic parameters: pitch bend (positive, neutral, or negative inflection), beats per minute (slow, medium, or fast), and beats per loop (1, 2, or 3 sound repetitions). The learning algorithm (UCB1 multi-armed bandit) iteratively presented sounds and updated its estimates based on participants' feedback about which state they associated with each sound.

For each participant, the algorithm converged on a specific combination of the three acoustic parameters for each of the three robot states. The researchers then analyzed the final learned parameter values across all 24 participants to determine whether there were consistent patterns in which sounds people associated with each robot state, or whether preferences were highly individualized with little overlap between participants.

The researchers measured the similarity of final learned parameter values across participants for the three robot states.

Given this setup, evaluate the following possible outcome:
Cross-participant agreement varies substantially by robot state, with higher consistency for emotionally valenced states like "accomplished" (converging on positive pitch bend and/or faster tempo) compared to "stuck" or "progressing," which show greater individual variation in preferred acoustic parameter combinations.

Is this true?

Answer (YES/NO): NO